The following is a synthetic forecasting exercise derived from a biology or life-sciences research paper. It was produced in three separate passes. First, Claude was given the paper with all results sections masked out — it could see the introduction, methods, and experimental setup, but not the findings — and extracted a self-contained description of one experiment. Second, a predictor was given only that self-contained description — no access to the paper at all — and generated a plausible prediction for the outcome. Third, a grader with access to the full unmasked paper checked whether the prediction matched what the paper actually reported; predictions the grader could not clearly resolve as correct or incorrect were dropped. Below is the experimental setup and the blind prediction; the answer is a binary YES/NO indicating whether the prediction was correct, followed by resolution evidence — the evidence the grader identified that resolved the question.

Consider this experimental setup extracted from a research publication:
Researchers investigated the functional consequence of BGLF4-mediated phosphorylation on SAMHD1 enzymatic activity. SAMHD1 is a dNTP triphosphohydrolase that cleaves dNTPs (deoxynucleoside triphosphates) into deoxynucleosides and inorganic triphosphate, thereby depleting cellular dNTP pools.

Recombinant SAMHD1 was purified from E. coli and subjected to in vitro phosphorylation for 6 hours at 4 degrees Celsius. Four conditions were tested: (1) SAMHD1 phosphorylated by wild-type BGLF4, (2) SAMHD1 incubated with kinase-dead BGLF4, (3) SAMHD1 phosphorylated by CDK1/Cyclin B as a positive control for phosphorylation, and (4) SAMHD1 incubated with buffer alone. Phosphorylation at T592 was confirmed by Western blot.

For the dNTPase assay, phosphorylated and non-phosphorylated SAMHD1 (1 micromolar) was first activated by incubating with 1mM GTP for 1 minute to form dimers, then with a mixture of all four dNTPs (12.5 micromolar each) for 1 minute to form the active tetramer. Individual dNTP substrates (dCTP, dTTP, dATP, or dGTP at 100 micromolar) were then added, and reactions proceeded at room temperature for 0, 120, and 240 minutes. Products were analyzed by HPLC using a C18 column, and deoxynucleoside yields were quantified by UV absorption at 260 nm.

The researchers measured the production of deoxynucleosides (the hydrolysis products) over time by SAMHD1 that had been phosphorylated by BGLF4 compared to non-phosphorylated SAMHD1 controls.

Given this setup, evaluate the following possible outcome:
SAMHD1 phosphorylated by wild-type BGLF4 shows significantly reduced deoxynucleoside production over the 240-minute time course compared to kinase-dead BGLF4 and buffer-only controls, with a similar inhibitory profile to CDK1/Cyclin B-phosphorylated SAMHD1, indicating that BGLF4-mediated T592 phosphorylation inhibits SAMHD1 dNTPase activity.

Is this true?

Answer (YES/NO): NO